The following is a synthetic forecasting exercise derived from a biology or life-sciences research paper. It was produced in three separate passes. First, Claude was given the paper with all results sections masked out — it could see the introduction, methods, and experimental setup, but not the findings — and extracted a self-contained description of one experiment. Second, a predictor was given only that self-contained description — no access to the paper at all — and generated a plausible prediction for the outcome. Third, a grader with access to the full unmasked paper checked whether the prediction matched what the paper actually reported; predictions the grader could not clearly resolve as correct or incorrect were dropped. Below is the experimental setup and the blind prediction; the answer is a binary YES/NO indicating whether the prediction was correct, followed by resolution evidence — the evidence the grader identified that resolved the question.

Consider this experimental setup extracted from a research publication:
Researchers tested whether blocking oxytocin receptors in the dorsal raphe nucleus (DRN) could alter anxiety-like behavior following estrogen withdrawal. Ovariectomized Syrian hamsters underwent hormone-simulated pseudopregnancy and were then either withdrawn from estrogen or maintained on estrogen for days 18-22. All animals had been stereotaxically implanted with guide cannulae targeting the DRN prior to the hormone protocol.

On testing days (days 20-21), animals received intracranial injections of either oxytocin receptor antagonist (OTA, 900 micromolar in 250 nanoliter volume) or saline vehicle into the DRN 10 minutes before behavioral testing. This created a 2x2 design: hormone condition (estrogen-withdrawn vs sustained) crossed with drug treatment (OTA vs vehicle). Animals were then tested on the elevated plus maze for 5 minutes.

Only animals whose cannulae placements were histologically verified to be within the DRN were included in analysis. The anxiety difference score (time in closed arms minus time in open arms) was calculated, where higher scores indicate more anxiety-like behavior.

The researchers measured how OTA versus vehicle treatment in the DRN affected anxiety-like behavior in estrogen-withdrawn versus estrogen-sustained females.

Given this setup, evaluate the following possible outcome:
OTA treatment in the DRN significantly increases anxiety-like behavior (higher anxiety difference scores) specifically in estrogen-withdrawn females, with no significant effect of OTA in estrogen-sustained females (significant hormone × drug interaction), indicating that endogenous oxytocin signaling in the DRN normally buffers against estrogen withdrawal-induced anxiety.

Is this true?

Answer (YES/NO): NO